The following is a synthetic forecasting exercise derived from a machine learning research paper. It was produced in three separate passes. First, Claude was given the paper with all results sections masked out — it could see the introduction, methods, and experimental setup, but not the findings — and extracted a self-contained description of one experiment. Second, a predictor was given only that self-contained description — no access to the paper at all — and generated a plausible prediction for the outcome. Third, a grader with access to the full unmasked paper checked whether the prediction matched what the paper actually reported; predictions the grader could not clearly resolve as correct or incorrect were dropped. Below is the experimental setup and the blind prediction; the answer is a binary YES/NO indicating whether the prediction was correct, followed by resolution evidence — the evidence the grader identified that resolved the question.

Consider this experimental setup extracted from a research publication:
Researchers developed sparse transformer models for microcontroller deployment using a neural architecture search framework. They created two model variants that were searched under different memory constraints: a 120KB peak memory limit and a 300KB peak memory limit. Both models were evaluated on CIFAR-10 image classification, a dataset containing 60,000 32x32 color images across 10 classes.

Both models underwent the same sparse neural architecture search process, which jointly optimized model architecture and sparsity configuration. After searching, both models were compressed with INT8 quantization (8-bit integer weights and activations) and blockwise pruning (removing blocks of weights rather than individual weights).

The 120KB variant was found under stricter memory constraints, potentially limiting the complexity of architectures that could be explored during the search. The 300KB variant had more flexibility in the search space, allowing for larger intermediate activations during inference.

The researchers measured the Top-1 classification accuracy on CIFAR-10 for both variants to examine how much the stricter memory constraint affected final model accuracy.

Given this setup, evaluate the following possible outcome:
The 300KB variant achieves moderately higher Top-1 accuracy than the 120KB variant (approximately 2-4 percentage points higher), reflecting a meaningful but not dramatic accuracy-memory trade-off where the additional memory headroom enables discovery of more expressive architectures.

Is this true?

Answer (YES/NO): NO